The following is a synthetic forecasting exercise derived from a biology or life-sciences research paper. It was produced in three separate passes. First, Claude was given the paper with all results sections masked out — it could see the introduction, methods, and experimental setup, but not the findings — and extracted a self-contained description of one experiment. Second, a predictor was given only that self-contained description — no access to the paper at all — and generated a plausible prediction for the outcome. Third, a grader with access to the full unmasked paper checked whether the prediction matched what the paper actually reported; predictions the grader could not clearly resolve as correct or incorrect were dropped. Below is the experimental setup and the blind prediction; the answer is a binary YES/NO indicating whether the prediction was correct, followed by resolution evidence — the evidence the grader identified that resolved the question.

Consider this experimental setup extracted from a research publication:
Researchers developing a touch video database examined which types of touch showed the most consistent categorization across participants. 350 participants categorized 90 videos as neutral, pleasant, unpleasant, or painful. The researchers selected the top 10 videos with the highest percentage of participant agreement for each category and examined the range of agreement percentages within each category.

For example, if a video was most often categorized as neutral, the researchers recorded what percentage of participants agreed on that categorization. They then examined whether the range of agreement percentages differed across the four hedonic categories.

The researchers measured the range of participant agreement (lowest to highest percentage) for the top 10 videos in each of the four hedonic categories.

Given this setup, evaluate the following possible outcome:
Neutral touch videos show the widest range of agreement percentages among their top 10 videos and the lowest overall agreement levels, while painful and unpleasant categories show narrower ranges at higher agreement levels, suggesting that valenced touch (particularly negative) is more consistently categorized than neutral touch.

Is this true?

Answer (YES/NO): NO